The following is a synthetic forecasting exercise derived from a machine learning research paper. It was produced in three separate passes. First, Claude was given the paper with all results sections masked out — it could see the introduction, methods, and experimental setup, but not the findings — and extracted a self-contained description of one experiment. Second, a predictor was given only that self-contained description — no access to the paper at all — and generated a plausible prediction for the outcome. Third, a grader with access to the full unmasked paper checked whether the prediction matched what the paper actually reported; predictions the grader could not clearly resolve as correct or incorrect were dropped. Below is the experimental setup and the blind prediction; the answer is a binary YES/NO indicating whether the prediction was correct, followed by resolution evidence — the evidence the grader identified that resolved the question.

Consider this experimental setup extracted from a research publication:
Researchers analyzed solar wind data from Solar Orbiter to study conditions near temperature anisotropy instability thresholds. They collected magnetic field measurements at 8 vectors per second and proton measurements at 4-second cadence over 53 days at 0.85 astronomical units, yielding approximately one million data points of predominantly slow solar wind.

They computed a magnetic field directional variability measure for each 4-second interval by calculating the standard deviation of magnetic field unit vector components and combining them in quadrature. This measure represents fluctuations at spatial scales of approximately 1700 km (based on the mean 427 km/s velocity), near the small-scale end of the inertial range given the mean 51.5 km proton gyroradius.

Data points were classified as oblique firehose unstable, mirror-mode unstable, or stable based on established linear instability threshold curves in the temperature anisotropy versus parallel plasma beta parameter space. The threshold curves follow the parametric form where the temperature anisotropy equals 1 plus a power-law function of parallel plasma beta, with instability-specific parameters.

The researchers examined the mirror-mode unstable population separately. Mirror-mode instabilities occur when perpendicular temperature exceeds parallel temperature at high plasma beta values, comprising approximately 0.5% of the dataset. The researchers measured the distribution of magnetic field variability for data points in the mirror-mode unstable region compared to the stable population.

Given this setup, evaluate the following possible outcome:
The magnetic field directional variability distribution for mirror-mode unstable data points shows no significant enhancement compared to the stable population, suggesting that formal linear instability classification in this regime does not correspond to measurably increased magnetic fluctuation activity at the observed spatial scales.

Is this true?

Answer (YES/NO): NO